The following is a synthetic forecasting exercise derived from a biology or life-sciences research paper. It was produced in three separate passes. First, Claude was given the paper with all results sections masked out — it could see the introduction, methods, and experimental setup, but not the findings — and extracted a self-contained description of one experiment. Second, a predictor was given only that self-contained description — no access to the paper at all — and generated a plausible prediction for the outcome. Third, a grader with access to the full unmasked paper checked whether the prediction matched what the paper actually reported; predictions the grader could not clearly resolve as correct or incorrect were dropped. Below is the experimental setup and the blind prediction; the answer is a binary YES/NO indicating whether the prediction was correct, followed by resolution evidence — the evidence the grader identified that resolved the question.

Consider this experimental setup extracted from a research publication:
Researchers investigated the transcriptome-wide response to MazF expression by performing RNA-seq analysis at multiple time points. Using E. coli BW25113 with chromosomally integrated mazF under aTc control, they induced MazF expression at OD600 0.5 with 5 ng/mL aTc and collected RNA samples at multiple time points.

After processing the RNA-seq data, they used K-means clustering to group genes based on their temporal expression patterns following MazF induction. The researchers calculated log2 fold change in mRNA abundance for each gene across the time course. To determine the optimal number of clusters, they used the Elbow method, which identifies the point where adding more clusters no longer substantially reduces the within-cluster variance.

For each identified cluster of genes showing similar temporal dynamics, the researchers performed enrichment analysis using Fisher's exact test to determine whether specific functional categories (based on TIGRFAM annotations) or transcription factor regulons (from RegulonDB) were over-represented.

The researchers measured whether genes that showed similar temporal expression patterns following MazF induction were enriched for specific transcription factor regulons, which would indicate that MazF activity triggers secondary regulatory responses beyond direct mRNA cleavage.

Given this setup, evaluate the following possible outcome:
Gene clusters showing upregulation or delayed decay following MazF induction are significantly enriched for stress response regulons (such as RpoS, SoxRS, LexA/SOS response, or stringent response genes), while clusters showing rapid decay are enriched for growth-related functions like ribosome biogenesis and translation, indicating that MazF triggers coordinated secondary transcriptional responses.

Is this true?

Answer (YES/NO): NO